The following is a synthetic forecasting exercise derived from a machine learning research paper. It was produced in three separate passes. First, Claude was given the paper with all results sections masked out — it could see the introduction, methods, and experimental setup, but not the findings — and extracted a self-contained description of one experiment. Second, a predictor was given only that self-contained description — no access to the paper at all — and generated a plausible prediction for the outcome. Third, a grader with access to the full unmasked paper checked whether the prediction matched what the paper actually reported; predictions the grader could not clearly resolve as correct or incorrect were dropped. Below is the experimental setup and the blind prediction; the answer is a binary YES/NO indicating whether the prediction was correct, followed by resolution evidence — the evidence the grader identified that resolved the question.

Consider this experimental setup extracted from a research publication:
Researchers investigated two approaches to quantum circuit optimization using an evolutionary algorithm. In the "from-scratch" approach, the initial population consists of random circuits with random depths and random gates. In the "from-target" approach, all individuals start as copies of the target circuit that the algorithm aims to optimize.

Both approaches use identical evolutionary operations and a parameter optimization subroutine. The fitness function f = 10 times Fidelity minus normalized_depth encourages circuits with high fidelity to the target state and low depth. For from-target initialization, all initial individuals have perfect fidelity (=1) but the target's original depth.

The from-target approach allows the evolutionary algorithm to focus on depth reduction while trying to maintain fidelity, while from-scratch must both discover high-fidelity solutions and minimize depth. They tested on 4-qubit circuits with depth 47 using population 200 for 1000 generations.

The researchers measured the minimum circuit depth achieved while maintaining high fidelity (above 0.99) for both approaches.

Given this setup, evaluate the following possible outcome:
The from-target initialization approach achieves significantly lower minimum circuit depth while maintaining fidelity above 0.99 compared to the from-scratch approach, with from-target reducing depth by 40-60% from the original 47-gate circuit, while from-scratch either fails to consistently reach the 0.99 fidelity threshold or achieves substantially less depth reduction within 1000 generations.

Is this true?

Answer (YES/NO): NO